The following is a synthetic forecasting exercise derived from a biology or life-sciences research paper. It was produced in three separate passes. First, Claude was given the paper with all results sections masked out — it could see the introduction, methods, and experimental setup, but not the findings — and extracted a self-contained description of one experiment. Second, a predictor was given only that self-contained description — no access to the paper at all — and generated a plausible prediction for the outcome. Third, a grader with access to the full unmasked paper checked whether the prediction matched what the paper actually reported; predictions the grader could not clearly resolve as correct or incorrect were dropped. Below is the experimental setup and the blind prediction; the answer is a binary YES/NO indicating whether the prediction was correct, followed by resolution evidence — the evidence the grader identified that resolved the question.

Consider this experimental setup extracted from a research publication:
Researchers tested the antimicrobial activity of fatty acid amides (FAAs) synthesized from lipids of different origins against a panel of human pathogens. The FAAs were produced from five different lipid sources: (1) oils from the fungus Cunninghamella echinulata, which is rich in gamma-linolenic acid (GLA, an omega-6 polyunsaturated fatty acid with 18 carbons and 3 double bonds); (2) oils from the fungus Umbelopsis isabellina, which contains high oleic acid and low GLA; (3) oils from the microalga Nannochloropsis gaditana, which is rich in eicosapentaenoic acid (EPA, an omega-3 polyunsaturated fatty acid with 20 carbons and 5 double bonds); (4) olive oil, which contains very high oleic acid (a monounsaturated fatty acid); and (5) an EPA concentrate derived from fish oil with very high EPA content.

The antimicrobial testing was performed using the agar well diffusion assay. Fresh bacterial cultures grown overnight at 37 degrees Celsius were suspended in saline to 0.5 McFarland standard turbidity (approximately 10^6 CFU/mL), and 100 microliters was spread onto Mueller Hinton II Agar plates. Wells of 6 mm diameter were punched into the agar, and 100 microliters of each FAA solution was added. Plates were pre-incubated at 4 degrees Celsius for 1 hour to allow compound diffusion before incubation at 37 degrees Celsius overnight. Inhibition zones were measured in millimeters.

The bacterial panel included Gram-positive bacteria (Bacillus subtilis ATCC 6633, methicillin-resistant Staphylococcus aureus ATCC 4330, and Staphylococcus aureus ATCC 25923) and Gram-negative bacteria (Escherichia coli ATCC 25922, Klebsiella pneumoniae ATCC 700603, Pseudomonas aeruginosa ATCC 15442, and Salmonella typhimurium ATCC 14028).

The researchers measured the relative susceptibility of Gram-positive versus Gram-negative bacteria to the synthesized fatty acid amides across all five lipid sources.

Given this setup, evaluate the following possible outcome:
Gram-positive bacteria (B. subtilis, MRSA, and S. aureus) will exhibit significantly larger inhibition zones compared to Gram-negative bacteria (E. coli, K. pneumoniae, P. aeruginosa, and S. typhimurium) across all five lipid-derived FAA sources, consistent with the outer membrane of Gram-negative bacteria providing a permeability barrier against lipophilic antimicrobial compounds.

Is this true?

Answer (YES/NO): NO